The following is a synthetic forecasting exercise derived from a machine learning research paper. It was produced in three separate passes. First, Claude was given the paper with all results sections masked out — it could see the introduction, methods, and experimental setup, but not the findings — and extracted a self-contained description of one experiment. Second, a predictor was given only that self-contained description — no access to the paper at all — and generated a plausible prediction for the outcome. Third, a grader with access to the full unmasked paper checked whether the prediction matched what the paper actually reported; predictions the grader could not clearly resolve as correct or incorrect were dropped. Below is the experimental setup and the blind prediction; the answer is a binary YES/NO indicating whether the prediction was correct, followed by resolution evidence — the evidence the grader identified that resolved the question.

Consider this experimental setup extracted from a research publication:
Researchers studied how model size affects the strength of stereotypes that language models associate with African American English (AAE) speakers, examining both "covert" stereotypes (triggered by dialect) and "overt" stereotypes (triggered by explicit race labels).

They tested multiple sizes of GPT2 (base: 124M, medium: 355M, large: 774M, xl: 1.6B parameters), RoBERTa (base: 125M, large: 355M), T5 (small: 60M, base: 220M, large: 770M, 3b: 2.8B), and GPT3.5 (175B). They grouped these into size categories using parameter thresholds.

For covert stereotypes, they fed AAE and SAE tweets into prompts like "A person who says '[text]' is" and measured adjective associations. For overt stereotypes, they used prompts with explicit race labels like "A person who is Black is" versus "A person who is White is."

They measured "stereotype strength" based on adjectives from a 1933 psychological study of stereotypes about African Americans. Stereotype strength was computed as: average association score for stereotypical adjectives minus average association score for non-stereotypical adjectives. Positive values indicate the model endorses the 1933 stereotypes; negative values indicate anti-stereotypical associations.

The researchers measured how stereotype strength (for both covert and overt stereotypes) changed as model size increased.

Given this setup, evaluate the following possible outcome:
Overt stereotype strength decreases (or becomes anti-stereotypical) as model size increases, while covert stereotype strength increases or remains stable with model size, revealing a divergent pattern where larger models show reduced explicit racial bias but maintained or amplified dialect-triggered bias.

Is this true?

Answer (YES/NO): YES